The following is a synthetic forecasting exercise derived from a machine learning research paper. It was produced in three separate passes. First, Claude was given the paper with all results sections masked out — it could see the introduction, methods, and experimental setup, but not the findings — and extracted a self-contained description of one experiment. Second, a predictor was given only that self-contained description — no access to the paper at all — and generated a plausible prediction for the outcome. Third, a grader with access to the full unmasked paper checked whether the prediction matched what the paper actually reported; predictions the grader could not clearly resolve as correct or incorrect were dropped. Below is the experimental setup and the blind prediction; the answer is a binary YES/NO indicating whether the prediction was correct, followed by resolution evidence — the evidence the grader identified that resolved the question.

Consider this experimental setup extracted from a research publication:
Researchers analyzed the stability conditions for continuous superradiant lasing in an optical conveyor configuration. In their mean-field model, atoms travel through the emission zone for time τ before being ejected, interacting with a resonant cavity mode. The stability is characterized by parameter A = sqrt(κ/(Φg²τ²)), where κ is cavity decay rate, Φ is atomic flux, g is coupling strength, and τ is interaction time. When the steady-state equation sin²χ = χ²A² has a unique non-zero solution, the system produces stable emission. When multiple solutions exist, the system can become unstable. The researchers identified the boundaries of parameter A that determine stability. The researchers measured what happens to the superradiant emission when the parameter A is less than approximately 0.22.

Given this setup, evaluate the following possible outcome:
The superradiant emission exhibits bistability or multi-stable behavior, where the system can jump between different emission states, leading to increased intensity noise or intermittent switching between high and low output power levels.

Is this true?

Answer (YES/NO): NO